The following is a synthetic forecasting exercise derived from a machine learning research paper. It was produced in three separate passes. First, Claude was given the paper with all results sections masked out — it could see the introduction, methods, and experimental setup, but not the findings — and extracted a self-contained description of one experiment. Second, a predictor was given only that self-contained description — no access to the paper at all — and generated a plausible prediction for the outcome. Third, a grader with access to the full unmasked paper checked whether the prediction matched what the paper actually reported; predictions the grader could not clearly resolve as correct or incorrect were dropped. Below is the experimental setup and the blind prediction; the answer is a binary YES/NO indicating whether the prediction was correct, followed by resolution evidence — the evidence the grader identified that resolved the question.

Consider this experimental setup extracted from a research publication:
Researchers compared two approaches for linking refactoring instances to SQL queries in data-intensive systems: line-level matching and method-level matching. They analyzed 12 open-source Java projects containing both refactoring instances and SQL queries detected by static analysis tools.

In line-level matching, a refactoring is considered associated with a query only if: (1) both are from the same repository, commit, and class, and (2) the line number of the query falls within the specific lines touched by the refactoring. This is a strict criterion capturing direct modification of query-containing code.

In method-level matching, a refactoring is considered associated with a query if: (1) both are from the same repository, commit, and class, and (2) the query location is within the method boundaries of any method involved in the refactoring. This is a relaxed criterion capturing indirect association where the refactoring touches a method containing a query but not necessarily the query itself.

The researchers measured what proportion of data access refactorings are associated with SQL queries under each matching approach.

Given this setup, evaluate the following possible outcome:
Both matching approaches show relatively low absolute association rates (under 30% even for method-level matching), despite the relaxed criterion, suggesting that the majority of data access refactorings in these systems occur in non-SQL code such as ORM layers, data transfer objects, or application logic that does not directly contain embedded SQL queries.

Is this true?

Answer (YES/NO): YES